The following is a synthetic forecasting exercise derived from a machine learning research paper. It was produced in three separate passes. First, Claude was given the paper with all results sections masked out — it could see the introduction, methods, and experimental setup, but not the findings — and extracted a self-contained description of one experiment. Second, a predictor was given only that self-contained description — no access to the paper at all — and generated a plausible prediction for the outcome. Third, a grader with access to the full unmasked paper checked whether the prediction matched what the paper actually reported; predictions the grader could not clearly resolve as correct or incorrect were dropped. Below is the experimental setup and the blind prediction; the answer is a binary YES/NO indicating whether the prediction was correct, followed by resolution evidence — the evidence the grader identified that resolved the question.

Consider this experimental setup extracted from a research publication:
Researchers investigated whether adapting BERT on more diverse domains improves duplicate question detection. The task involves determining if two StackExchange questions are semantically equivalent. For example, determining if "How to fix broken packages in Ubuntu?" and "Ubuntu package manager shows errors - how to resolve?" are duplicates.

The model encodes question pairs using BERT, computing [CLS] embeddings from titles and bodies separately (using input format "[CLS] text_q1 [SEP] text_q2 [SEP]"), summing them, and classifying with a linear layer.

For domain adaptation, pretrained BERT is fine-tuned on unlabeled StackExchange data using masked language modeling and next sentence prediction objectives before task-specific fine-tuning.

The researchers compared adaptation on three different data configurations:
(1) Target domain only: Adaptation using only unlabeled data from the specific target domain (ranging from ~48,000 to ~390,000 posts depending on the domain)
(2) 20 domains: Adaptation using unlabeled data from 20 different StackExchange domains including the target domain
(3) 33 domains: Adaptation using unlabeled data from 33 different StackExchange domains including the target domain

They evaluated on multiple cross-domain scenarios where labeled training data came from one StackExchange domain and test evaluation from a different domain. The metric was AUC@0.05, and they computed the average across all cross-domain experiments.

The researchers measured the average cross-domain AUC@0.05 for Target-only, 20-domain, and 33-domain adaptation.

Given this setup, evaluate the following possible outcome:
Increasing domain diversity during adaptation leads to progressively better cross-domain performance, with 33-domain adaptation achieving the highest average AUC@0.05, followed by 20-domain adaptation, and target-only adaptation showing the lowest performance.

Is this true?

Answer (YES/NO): YES